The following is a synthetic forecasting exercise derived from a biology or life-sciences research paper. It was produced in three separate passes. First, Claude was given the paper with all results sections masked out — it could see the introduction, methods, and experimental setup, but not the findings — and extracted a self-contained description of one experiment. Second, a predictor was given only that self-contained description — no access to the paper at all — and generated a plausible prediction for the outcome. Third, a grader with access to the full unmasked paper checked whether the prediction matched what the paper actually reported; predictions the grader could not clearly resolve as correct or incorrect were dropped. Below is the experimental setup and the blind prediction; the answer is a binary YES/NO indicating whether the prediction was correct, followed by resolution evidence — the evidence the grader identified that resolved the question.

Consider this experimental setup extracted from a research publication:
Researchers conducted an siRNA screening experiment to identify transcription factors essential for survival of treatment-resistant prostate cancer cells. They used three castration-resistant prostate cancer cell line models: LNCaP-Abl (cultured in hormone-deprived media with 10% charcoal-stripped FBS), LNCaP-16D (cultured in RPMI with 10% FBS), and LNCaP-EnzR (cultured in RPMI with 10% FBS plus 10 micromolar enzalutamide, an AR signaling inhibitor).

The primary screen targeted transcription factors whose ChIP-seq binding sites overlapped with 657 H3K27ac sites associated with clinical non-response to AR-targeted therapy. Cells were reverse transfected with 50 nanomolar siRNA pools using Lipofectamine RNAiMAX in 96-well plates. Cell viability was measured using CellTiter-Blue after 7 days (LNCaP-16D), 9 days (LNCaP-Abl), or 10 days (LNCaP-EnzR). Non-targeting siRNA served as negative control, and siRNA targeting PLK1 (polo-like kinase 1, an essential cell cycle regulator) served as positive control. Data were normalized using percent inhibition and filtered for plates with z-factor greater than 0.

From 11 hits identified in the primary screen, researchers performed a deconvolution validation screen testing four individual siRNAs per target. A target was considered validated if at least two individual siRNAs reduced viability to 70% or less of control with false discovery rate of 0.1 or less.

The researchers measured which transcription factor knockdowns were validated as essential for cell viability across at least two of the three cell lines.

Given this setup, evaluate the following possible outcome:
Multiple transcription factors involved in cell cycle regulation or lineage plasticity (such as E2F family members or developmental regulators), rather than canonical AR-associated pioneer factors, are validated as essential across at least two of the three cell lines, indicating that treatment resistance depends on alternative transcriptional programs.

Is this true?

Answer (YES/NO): NO